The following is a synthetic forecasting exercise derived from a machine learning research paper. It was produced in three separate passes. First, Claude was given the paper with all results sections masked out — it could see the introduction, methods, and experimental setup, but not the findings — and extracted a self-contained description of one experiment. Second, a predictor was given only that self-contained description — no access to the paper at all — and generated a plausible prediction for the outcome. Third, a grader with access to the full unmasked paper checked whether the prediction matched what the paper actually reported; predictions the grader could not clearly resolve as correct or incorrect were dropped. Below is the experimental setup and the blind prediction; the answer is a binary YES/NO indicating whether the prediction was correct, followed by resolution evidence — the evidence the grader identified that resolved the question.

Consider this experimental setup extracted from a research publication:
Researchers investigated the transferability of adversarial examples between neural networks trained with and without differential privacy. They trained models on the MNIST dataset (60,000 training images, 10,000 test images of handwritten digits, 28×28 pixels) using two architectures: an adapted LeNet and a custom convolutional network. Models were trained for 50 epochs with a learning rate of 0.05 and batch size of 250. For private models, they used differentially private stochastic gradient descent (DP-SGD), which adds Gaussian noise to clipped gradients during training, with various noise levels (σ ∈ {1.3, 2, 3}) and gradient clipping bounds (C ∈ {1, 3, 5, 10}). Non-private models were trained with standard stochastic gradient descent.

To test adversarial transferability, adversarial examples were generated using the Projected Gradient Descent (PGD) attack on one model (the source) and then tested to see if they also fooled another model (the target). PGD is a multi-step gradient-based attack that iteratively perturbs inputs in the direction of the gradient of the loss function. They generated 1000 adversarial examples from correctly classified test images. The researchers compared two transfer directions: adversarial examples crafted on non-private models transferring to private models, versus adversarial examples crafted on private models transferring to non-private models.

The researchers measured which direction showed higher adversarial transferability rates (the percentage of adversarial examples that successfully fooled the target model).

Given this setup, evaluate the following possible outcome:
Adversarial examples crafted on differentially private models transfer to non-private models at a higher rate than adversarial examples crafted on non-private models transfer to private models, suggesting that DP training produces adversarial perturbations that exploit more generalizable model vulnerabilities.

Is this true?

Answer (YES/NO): NO